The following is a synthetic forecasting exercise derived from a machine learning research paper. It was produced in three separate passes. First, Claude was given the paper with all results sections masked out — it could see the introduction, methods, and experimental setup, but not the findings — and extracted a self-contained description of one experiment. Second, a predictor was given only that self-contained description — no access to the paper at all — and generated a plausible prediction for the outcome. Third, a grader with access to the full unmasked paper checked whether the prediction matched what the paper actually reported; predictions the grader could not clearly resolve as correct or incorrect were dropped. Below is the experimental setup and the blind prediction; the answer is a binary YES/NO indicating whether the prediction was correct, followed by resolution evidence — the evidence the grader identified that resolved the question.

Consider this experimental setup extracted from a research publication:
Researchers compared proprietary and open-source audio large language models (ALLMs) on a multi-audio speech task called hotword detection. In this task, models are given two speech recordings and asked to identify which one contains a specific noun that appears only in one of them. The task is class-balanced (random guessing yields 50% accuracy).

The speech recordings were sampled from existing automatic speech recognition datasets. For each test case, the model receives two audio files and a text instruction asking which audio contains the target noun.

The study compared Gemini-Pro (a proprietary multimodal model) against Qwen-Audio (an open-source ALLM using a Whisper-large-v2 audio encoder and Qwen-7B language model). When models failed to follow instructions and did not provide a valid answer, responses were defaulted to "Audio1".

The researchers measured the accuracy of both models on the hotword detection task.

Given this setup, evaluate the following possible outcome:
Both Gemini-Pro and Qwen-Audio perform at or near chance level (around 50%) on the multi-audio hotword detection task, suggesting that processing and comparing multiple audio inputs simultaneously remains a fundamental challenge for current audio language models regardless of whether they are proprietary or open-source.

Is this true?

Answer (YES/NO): NO